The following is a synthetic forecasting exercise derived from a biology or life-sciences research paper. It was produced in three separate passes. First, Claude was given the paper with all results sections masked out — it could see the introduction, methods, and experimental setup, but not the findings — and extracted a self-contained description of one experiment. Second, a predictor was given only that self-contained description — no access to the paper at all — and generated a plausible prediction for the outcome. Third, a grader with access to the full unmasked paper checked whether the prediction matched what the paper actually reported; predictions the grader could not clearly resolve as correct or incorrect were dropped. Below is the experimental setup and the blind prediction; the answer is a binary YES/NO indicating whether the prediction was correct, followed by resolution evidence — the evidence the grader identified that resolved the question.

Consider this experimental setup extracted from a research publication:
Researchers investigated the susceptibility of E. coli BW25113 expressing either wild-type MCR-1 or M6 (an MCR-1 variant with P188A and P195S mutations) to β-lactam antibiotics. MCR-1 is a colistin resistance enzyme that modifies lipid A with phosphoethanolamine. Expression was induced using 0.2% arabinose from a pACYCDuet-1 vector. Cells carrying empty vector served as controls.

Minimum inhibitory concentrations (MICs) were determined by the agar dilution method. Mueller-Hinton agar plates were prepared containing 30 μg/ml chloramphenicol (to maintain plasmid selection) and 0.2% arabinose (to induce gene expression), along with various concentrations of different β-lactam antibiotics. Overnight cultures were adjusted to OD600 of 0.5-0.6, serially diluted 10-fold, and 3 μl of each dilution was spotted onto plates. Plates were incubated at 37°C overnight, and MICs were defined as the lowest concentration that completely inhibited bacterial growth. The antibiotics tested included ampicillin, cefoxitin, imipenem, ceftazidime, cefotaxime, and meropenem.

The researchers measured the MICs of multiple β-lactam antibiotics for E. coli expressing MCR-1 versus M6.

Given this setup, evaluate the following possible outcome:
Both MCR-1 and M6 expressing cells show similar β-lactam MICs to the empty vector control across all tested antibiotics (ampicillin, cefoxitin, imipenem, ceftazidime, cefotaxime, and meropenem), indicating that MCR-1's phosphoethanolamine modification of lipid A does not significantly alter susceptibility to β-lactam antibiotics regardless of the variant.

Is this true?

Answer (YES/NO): NO